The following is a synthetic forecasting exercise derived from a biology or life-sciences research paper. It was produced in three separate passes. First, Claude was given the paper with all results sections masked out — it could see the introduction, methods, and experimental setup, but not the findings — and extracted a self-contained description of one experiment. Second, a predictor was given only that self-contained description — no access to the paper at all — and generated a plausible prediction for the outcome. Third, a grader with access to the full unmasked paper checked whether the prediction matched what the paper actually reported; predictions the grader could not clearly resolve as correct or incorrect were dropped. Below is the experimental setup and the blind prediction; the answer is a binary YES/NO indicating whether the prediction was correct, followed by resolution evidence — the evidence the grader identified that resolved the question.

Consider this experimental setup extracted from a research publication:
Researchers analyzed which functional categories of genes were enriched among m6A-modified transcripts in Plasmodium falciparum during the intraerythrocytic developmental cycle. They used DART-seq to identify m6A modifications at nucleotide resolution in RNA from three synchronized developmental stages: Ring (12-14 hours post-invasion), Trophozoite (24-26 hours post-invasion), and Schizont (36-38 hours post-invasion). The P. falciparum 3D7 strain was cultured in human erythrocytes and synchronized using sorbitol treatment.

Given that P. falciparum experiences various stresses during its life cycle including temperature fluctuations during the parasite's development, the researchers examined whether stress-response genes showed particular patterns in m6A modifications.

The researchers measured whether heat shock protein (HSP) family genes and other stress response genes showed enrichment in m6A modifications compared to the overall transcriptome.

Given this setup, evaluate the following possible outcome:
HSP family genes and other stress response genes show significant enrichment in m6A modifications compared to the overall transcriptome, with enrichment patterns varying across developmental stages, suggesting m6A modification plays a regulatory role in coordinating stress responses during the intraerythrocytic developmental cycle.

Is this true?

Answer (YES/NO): NO